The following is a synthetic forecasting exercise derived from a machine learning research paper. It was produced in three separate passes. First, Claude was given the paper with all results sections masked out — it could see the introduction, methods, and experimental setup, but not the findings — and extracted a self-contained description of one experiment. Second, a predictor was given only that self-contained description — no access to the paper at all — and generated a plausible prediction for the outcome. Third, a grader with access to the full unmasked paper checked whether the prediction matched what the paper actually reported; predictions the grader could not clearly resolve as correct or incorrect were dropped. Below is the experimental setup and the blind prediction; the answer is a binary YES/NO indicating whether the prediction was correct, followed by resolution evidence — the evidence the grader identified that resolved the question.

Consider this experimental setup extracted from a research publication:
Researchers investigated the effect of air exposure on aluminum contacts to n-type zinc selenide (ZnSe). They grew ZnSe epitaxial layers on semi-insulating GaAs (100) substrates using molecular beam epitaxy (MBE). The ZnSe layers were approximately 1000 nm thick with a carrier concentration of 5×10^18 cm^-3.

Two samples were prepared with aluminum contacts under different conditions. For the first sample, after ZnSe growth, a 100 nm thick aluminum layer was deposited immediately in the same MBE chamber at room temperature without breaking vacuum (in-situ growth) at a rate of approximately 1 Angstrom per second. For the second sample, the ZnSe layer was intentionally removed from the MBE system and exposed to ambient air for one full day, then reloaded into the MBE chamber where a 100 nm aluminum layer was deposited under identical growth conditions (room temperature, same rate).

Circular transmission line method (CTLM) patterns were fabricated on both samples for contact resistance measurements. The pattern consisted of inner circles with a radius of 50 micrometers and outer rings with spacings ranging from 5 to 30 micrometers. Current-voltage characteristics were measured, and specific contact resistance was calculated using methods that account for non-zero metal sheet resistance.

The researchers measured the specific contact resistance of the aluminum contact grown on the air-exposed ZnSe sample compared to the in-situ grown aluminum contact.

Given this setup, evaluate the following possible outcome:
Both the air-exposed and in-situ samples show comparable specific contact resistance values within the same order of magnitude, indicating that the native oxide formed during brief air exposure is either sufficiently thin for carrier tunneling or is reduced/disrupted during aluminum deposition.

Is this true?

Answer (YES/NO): YES